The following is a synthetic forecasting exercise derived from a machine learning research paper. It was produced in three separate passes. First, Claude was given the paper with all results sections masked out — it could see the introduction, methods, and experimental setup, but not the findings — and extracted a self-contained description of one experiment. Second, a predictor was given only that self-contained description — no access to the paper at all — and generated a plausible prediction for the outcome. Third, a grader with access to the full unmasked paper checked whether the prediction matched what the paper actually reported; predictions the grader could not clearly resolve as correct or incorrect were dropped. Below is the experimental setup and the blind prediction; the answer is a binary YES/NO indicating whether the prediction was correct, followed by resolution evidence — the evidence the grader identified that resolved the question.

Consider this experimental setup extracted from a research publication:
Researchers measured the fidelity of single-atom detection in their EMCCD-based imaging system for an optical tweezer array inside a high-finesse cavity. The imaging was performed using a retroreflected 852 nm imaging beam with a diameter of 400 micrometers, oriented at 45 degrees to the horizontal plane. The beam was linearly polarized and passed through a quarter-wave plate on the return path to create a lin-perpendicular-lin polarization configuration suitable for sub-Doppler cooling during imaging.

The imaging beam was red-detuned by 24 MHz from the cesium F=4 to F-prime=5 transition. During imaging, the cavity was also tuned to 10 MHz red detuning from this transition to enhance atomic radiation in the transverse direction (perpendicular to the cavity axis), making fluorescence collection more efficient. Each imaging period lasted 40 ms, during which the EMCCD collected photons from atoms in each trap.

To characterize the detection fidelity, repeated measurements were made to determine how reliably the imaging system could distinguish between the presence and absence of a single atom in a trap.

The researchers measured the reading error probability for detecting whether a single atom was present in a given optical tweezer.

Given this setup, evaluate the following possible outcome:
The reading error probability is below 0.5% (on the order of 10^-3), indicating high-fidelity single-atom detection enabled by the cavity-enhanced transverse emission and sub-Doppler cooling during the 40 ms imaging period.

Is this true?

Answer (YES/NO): NO